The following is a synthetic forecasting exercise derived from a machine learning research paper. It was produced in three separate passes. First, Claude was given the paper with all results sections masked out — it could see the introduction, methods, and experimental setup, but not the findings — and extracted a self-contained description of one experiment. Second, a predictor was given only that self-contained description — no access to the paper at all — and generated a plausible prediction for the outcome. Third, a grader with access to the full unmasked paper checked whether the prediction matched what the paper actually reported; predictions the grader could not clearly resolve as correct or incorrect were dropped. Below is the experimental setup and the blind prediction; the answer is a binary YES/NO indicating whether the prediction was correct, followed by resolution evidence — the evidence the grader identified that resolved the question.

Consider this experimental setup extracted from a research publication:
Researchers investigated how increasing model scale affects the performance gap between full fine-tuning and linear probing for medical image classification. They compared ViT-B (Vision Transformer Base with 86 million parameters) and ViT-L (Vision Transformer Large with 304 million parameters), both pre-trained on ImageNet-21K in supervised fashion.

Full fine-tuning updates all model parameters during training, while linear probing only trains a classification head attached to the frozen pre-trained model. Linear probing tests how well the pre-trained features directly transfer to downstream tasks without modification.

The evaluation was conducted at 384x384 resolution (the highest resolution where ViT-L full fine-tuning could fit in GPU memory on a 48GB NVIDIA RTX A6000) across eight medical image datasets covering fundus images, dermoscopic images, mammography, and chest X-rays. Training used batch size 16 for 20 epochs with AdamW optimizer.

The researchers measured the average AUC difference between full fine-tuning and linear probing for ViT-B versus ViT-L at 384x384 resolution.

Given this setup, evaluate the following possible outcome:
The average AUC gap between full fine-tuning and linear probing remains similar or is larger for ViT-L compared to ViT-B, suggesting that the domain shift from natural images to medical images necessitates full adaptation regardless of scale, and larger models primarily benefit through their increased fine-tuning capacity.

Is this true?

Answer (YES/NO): NO